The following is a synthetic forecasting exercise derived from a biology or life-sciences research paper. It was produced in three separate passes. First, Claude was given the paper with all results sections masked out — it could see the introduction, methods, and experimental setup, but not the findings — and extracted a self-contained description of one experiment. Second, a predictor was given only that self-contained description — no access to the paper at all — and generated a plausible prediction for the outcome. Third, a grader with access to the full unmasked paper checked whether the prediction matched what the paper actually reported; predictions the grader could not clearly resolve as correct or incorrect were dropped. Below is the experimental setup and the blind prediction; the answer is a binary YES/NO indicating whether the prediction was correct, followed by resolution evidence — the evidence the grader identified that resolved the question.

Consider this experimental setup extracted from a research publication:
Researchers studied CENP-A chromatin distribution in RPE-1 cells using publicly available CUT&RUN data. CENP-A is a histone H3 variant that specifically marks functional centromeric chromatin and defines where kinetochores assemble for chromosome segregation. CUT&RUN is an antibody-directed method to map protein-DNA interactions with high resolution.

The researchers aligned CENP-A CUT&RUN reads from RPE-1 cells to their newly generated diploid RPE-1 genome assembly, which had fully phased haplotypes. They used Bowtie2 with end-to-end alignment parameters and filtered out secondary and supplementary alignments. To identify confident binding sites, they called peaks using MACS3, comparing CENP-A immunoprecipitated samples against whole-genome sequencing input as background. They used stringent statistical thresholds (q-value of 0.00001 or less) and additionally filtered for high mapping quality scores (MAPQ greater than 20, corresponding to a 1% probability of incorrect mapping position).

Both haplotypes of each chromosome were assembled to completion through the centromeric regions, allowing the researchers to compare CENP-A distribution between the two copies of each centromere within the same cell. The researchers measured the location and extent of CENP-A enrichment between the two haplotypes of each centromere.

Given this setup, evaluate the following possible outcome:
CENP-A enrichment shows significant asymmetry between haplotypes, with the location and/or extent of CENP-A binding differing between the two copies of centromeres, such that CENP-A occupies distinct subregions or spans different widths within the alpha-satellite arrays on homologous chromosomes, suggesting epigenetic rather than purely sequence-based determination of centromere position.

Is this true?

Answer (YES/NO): YES